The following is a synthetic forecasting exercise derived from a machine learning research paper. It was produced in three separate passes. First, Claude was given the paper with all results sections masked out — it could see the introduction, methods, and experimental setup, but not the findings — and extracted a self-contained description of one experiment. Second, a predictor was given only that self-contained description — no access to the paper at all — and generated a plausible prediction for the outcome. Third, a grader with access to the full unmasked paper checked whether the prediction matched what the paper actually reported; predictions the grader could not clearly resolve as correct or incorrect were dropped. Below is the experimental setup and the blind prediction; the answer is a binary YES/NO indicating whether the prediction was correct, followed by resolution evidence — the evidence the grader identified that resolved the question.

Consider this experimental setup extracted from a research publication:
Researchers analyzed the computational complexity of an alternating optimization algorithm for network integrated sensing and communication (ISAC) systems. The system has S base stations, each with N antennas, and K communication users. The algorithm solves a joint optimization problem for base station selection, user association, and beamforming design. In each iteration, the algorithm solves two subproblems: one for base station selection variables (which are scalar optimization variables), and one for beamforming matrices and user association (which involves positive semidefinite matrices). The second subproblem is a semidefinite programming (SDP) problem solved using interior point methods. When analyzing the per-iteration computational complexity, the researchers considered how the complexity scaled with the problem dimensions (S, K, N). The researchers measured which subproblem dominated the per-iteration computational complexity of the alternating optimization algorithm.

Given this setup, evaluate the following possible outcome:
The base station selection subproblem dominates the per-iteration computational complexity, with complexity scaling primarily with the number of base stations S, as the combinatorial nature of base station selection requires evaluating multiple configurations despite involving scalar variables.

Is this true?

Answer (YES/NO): NO